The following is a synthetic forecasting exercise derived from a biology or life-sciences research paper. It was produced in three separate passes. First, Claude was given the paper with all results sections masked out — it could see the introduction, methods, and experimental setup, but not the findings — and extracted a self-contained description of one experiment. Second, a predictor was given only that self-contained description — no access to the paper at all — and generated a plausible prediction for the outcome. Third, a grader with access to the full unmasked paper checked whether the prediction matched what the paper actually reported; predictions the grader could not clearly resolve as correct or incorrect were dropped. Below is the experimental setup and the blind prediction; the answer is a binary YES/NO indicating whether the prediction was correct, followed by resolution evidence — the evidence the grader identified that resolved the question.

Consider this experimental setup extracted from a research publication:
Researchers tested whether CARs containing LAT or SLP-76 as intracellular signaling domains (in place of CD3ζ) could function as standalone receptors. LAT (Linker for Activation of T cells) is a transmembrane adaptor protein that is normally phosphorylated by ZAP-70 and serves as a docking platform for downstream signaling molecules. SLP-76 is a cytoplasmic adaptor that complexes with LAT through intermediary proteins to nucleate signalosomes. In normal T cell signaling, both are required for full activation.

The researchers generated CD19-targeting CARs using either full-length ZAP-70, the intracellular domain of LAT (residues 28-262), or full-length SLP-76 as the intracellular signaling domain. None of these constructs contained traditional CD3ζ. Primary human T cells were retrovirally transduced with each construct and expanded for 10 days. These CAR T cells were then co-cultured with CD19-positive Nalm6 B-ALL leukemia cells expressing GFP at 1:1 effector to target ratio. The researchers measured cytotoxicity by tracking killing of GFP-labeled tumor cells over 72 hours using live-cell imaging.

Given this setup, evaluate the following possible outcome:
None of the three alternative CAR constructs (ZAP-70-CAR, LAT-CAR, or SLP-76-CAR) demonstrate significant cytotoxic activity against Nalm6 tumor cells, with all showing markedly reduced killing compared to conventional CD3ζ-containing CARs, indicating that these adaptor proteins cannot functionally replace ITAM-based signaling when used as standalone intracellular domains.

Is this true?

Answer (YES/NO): NO